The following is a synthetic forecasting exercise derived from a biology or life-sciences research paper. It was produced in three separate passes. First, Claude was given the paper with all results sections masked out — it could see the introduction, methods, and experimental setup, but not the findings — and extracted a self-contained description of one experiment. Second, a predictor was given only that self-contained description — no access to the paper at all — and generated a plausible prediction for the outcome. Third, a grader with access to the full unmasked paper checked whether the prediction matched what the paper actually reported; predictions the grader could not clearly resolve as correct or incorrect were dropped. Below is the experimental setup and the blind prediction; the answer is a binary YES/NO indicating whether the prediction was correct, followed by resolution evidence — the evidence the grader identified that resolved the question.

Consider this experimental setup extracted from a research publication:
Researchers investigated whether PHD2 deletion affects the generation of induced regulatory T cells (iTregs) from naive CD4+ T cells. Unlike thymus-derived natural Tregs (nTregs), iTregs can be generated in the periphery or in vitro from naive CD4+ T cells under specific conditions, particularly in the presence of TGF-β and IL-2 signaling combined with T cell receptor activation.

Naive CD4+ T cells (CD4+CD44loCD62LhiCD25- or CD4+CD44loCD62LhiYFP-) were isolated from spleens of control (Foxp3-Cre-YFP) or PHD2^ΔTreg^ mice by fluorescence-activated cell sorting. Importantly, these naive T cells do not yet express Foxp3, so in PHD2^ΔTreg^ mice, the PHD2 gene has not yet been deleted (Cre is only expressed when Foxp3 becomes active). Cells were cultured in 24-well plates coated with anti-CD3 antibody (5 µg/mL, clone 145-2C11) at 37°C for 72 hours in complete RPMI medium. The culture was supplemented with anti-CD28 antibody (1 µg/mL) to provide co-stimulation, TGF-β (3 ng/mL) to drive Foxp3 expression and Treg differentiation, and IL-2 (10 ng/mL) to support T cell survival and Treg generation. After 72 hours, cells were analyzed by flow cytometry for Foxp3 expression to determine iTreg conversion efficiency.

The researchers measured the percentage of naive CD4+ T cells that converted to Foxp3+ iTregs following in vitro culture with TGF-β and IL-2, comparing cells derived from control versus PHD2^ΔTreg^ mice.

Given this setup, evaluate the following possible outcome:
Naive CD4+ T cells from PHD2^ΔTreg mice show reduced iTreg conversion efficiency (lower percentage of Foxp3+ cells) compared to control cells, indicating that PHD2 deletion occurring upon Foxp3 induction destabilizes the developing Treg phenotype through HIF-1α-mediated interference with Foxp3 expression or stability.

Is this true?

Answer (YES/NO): NO